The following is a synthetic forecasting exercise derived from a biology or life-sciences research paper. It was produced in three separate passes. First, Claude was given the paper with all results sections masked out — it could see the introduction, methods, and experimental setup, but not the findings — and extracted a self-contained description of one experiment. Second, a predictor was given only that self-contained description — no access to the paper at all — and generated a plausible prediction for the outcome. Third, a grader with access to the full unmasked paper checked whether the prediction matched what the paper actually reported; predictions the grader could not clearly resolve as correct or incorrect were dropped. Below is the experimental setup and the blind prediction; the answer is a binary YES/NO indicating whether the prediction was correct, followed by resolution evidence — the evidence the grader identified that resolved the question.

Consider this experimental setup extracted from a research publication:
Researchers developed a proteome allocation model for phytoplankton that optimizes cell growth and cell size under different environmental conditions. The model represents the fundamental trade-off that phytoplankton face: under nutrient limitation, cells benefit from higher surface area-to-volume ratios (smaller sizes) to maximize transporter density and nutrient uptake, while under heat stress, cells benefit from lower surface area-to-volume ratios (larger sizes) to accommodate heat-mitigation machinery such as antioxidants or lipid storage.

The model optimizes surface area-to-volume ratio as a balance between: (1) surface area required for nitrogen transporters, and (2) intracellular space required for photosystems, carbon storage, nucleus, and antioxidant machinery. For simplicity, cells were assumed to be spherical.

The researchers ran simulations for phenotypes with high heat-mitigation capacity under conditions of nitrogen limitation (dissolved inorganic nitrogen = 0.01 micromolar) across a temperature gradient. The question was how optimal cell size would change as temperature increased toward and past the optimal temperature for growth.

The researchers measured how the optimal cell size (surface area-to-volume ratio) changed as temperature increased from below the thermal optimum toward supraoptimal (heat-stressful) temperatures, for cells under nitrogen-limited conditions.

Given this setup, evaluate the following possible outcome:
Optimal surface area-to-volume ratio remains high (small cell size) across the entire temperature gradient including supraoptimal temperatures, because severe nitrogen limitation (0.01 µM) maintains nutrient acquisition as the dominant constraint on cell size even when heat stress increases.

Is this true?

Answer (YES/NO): NO